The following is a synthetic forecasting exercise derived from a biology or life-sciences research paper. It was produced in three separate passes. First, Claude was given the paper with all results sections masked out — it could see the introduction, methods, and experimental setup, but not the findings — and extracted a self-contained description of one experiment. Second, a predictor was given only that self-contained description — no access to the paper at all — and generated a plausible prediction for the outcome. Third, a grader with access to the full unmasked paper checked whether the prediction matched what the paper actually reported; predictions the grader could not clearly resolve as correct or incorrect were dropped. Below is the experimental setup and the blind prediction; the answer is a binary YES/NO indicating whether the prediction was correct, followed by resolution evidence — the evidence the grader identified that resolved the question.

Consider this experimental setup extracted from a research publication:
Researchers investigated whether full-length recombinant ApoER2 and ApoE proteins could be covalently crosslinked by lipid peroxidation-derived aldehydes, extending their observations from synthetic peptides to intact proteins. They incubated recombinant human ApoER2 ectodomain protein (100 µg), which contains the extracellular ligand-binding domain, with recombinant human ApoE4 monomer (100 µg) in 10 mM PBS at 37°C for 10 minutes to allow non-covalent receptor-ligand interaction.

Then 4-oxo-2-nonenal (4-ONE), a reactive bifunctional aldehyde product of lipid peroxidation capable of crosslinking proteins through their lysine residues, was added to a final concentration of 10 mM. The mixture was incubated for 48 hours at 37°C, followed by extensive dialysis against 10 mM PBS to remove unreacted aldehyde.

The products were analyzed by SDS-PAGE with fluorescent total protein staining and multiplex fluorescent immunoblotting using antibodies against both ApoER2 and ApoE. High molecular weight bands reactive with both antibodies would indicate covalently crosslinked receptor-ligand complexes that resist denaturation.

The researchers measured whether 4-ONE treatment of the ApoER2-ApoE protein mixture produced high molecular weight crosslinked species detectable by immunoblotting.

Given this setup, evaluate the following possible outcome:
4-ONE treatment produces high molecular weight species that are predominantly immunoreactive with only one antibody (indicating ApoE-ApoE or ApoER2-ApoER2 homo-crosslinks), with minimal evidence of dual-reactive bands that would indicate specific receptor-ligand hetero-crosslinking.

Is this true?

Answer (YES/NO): NO